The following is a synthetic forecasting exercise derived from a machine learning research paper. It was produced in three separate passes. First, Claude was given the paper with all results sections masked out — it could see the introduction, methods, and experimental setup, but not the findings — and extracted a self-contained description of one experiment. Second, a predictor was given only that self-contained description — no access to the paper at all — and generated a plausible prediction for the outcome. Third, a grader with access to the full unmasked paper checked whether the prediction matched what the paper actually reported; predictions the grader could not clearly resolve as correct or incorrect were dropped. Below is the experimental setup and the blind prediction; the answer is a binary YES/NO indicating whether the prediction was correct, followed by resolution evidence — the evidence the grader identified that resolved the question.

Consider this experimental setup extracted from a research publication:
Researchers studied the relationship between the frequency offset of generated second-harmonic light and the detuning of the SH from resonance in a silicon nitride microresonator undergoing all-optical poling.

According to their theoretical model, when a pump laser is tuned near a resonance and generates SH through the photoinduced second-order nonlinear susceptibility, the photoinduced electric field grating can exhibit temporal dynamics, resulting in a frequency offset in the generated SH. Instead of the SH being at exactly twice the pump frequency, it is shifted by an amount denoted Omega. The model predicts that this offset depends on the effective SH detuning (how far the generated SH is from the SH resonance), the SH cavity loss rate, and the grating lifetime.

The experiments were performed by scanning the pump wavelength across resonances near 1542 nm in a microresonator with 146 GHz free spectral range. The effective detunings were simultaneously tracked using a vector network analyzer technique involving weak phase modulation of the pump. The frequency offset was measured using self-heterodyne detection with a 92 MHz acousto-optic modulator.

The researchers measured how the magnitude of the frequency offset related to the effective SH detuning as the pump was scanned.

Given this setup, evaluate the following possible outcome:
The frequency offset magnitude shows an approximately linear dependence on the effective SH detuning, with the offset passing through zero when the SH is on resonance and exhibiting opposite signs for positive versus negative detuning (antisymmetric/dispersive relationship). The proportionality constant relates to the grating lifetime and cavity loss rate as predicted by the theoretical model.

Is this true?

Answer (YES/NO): NO